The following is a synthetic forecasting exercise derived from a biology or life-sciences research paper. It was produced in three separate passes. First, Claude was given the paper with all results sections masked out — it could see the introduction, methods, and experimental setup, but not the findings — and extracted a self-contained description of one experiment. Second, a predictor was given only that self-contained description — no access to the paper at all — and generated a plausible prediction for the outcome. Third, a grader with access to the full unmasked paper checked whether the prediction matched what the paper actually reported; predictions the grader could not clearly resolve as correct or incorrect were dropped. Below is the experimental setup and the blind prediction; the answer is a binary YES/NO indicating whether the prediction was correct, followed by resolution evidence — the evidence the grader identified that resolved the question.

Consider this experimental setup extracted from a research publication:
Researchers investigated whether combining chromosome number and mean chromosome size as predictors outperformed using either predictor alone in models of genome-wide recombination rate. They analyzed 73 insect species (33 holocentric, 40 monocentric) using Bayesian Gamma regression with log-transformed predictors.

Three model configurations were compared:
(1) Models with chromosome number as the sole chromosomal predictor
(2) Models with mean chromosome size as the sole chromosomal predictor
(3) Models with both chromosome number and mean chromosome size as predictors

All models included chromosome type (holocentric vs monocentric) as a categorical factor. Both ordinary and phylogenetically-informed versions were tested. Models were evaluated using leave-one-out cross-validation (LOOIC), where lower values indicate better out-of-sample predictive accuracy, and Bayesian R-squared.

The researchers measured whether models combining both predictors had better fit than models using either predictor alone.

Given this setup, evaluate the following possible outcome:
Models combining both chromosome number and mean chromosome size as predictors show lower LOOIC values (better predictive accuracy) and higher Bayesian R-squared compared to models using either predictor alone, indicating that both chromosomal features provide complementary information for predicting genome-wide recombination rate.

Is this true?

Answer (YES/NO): NO